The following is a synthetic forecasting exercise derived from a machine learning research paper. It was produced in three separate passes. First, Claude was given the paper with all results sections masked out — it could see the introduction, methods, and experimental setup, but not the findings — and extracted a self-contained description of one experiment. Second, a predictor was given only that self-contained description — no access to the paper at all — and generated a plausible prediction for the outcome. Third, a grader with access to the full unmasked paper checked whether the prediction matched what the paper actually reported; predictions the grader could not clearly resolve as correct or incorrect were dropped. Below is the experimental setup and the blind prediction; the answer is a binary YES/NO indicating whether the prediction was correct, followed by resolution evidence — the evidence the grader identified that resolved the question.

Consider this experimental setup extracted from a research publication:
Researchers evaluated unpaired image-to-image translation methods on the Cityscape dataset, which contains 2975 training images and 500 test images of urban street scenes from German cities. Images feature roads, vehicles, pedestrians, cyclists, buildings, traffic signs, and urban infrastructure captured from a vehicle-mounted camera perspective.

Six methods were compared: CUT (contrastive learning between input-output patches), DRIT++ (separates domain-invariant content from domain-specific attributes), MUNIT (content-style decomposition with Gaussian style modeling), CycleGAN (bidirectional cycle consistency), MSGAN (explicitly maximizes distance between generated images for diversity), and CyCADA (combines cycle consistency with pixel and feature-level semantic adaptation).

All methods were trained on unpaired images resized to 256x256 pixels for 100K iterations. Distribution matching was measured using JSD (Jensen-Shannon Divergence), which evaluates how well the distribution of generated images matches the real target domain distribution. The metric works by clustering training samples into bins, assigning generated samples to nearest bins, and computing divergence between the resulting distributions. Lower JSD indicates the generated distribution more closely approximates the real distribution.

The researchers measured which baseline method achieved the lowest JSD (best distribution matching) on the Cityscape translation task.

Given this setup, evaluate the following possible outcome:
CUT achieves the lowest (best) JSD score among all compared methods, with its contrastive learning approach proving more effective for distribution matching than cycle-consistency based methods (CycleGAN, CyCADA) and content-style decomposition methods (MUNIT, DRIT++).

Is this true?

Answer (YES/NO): NO